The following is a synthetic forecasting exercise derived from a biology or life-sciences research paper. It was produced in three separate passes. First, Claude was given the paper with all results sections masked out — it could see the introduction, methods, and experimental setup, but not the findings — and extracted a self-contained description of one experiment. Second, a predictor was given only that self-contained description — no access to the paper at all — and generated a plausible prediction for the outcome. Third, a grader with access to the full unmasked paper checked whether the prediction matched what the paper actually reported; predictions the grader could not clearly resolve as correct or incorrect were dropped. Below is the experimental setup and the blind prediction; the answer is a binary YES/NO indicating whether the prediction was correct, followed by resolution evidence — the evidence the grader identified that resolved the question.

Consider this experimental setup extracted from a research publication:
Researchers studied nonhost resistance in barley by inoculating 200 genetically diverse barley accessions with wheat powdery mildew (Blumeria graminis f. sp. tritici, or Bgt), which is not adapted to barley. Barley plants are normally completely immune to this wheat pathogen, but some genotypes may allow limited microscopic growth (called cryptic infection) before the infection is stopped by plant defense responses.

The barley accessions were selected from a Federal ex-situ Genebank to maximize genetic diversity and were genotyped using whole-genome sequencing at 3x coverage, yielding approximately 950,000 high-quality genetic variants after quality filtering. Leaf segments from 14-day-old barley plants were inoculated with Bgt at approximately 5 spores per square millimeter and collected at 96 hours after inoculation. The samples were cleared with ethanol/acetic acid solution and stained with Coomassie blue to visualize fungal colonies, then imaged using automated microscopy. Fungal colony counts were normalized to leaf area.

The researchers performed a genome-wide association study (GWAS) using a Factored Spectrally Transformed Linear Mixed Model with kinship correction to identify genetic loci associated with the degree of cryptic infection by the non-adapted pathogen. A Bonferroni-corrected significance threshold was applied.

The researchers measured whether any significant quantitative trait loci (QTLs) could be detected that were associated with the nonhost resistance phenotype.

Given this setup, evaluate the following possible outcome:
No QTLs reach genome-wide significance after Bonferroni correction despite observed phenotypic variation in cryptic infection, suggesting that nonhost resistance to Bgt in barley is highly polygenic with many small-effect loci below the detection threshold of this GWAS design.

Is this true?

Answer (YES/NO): NO